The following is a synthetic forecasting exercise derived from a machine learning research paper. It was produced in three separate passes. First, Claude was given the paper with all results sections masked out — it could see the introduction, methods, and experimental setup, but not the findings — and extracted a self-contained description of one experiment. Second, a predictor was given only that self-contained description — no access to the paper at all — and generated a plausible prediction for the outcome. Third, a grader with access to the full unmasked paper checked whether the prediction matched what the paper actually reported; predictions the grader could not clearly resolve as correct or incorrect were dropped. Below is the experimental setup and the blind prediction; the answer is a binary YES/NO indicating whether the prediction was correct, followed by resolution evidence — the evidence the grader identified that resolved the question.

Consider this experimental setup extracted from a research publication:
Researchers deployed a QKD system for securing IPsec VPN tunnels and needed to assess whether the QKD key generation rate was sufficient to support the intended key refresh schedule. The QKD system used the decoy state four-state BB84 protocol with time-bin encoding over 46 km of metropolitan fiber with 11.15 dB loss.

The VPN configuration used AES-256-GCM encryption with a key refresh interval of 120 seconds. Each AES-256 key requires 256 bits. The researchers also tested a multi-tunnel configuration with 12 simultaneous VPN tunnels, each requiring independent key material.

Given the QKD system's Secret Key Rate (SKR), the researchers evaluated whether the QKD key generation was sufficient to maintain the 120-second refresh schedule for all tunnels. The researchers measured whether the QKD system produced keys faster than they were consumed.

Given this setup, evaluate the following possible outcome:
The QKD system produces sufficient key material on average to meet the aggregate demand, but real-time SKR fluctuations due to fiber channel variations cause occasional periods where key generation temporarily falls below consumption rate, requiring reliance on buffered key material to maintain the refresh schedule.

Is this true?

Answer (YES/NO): NO